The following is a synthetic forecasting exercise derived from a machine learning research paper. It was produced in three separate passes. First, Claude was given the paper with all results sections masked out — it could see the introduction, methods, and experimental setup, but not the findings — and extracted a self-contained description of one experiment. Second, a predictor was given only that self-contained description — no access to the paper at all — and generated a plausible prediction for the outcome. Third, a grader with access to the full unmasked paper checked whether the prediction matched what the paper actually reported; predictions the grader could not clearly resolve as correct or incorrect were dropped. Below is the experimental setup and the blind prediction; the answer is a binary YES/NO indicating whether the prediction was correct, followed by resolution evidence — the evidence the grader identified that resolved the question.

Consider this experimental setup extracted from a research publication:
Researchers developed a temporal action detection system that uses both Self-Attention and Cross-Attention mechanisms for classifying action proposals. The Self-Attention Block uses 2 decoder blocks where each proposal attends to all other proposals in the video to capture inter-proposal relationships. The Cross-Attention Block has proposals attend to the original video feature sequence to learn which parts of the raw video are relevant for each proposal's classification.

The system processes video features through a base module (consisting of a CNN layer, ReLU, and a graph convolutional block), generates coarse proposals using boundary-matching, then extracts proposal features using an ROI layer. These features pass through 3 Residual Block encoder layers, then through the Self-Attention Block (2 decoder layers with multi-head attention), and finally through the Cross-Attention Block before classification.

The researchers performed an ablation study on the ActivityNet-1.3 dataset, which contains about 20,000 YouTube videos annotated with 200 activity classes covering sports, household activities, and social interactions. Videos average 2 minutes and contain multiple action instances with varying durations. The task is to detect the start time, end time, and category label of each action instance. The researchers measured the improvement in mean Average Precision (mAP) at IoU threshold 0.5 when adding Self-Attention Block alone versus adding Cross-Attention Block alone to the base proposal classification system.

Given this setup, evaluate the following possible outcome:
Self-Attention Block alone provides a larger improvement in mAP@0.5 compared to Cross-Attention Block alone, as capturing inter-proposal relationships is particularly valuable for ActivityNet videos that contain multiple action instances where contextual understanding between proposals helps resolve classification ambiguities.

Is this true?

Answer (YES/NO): NO